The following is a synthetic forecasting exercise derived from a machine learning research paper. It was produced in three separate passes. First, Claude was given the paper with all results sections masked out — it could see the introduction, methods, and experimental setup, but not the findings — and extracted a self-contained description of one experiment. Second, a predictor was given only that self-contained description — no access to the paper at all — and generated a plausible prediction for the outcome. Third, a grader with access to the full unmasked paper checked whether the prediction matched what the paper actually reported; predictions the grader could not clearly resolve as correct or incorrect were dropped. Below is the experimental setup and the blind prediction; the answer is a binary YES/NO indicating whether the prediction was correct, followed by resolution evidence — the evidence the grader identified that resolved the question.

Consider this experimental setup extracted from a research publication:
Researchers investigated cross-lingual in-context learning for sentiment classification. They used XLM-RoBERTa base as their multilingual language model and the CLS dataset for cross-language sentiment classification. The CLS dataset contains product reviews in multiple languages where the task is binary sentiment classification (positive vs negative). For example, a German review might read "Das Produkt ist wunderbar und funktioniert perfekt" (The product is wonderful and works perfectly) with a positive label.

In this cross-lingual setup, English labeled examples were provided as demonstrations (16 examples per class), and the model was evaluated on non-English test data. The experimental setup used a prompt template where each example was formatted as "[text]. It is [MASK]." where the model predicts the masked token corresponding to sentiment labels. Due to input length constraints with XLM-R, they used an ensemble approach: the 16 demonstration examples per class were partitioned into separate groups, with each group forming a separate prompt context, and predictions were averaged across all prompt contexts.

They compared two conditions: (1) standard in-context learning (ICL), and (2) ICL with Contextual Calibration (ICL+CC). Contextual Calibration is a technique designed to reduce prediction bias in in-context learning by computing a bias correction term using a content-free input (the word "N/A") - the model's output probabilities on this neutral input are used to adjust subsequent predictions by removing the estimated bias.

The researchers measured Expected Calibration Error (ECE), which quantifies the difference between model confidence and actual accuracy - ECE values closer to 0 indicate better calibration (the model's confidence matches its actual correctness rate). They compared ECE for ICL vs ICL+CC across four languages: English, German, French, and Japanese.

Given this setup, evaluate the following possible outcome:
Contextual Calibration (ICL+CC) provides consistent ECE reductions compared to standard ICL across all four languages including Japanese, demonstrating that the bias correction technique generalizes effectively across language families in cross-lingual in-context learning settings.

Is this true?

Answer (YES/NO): NO